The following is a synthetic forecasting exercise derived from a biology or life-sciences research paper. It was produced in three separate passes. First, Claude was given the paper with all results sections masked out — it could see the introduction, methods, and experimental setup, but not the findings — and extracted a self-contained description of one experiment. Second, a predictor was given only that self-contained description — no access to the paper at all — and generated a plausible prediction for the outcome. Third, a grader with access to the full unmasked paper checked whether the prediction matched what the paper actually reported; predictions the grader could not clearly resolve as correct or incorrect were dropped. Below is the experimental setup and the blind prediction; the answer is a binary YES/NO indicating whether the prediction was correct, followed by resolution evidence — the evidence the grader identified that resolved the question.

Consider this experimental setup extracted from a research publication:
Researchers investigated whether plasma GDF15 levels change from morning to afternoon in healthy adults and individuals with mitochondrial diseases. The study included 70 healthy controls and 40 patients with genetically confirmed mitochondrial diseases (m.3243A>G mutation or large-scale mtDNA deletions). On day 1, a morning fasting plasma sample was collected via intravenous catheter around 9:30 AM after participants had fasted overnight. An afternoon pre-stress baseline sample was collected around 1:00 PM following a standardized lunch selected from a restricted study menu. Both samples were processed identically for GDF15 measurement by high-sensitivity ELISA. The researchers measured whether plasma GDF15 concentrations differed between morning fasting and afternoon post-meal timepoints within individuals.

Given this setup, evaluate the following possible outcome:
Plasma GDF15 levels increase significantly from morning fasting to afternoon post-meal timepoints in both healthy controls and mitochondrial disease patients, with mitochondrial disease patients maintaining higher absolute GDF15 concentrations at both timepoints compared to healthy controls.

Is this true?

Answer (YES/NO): NO